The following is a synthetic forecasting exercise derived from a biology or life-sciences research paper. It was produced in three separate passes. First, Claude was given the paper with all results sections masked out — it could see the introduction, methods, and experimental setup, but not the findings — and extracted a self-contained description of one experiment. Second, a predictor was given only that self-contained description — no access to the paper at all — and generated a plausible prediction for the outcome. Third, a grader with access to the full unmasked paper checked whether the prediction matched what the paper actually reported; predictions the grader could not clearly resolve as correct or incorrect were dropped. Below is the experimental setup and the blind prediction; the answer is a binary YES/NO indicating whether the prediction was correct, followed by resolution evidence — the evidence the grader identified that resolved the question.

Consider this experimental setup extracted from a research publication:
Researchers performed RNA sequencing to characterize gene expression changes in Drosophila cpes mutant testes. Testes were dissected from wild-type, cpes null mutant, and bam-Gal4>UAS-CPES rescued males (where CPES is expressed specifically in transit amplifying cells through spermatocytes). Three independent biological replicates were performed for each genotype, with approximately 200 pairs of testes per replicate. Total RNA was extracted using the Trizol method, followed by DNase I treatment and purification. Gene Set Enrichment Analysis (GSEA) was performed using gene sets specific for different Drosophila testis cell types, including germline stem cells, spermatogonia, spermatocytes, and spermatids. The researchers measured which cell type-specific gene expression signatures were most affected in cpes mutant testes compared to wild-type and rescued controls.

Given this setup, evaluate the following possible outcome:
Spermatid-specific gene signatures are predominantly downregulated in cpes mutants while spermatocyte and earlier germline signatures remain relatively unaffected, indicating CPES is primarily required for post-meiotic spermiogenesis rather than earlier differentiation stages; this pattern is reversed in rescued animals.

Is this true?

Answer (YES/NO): NO